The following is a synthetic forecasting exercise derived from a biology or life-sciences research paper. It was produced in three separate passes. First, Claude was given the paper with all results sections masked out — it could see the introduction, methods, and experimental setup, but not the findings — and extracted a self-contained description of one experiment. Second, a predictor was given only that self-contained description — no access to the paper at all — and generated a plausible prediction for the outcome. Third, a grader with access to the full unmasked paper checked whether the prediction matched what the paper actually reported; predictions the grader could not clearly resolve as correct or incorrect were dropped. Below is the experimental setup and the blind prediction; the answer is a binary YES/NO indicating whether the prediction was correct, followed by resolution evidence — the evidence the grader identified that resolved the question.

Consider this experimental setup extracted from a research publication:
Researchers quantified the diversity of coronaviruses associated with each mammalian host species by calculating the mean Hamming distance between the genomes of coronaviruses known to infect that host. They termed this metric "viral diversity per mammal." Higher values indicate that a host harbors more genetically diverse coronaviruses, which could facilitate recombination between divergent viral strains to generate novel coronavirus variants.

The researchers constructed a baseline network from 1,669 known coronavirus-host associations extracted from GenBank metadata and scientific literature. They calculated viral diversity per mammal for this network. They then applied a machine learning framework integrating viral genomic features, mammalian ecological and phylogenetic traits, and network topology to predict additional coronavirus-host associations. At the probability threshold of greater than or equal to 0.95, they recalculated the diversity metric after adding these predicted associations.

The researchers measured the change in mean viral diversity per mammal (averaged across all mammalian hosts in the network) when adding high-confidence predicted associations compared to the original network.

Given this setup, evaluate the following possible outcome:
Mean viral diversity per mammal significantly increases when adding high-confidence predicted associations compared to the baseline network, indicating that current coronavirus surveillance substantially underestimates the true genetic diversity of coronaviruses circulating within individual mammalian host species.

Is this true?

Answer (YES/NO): YES